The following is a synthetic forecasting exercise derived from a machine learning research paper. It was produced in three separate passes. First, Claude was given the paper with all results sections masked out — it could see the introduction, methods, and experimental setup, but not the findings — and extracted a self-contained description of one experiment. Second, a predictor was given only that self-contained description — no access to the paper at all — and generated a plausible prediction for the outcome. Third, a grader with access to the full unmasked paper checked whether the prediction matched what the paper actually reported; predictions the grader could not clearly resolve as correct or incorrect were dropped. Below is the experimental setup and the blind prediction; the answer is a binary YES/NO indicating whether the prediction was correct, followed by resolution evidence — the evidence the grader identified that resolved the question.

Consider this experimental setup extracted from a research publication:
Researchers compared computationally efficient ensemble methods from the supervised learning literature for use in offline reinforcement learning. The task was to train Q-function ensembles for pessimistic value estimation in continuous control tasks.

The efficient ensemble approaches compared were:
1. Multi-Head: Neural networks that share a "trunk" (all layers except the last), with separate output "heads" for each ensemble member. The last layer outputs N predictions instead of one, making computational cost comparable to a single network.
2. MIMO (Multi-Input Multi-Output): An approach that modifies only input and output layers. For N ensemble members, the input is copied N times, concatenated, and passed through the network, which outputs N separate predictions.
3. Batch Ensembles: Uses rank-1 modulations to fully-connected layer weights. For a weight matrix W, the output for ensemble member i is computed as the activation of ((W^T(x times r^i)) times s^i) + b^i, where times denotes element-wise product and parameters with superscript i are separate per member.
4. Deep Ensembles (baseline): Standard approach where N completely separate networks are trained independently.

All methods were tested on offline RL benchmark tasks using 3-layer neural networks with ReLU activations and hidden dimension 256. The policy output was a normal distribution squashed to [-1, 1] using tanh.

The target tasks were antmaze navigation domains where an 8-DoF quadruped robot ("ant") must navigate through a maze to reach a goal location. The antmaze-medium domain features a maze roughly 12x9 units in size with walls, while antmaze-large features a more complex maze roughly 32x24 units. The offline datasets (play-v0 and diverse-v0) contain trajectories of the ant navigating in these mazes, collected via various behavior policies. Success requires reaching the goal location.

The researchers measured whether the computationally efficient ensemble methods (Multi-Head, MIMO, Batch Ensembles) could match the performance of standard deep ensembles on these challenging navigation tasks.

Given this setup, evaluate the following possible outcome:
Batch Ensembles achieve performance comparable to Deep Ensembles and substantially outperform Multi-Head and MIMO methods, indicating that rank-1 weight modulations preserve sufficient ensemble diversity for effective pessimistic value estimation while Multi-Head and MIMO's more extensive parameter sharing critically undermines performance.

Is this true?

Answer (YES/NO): NO